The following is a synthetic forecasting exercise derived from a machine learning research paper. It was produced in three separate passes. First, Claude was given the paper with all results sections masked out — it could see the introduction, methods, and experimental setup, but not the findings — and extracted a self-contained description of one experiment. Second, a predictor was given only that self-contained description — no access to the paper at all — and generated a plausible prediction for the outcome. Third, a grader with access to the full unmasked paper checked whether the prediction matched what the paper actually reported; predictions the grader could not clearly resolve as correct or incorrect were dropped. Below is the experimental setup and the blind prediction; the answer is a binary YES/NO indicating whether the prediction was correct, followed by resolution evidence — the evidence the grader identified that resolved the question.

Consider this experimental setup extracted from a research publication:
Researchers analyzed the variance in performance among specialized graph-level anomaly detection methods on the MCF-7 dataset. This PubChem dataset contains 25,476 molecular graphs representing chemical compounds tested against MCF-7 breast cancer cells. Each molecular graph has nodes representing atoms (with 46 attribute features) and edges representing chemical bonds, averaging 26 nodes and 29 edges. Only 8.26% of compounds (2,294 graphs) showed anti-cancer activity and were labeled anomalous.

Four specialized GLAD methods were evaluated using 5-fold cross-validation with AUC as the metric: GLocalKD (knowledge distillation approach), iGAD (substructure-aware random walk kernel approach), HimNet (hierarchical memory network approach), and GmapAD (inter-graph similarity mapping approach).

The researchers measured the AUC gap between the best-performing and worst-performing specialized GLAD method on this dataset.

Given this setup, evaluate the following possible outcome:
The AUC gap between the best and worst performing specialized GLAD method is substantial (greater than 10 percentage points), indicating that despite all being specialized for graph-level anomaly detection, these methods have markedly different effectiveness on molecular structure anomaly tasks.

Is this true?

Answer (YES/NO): YES